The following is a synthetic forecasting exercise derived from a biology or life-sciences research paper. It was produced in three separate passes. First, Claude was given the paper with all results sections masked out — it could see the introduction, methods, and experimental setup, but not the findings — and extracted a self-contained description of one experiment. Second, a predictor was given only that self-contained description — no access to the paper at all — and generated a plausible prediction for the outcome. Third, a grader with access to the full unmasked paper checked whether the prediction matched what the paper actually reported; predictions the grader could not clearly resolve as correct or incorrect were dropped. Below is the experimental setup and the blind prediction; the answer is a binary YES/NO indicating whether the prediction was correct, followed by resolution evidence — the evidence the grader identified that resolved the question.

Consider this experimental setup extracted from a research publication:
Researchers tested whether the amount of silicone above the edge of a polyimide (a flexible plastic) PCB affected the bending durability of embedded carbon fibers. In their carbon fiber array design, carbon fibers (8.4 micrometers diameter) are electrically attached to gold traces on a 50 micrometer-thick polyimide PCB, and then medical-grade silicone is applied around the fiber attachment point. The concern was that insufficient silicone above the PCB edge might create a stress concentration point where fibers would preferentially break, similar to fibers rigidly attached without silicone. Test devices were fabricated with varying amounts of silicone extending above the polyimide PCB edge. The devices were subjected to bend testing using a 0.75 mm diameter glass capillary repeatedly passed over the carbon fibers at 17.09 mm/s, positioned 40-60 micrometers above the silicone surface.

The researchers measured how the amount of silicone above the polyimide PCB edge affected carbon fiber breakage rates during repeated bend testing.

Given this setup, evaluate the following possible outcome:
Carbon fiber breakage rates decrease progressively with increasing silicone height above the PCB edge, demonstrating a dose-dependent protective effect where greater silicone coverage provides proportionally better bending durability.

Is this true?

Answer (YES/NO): NO